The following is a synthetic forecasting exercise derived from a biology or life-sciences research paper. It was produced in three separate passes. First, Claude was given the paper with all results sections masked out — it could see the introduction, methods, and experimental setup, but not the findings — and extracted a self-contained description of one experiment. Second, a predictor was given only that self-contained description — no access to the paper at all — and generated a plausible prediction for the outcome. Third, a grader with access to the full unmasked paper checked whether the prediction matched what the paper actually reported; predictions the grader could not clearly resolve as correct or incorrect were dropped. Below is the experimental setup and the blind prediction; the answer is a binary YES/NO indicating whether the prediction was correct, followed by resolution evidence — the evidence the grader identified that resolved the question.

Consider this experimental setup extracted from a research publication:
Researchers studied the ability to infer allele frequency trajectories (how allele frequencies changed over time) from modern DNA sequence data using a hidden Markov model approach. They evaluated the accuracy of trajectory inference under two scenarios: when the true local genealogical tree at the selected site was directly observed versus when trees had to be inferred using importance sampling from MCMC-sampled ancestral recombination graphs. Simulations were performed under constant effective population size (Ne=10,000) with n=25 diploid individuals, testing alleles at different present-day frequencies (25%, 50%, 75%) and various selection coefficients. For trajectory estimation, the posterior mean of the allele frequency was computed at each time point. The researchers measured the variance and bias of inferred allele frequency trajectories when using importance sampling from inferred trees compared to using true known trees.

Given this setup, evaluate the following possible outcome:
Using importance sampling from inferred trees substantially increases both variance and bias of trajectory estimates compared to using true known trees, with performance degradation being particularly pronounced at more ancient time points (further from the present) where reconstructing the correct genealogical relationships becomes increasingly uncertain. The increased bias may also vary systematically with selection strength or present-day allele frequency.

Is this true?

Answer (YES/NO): NO